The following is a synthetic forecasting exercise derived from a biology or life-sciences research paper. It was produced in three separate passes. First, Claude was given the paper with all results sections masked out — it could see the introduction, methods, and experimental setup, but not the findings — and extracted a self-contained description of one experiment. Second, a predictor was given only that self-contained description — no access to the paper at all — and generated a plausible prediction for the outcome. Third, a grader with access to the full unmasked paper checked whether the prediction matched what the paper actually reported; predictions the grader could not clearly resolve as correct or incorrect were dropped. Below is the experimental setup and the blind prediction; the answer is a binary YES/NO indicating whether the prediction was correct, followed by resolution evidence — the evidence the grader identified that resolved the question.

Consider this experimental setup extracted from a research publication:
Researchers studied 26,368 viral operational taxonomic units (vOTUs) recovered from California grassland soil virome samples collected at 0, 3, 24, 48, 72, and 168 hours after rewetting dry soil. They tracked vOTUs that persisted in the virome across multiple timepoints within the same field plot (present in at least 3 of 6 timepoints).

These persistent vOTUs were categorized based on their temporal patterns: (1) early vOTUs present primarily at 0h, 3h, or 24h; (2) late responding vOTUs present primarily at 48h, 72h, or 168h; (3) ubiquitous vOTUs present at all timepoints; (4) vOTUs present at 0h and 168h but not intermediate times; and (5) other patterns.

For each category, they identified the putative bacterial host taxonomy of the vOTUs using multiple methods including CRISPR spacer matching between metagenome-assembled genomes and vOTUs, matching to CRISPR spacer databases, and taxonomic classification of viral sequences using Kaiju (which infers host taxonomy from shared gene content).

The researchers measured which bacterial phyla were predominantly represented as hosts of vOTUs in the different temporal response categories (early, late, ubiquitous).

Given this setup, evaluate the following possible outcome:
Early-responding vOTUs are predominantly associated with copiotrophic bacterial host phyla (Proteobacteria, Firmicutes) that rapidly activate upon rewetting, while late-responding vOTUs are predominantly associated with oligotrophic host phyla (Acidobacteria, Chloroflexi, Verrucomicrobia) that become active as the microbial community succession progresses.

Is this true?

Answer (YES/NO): NO